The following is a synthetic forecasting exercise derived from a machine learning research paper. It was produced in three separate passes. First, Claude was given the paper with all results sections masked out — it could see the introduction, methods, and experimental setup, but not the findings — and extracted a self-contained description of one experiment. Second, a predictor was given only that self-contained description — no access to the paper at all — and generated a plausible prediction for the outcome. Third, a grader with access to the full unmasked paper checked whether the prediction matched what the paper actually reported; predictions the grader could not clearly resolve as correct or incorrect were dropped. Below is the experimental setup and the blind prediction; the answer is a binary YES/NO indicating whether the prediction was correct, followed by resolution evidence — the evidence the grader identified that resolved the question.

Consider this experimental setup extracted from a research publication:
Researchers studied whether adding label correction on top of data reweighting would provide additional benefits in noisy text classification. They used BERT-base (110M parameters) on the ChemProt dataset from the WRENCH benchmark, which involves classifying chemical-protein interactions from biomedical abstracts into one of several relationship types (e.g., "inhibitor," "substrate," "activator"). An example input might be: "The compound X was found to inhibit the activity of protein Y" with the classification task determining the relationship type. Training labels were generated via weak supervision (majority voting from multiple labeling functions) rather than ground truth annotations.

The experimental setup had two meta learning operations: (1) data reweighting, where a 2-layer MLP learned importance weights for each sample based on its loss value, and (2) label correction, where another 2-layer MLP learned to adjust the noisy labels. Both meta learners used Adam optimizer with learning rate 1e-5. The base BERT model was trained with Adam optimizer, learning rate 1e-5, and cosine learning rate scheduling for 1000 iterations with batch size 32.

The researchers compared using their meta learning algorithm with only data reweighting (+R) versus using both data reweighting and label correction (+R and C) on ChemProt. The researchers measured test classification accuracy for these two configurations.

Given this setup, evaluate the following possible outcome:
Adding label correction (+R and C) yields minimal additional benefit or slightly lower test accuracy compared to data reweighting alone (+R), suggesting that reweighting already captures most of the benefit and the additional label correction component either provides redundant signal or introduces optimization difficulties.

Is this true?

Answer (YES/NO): NO